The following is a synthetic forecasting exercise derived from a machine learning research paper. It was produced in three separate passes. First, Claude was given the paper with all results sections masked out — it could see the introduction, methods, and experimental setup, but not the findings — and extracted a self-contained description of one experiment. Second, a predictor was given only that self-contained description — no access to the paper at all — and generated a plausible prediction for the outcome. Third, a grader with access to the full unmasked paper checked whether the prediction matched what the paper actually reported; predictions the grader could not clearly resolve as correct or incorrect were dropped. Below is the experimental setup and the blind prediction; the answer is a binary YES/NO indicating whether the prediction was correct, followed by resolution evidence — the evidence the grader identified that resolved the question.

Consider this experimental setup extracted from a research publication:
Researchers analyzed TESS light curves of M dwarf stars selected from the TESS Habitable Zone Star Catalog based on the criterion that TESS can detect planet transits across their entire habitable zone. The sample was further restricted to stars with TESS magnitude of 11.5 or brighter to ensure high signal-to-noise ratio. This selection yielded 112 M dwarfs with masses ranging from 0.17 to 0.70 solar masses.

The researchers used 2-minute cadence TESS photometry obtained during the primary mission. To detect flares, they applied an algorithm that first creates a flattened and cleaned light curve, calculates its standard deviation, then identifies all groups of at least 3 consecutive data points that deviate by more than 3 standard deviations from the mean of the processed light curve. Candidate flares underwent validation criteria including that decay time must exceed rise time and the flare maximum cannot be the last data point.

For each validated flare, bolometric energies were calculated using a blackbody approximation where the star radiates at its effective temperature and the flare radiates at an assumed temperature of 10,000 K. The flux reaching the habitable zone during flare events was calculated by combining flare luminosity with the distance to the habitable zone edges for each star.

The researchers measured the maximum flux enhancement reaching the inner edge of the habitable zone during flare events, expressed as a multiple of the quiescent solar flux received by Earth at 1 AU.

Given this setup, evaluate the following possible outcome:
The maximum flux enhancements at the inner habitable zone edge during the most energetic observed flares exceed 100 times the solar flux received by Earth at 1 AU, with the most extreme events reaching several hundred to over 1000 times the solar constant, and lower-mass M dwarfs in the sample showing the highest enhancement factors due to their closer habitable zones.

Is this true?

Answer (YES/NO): NO